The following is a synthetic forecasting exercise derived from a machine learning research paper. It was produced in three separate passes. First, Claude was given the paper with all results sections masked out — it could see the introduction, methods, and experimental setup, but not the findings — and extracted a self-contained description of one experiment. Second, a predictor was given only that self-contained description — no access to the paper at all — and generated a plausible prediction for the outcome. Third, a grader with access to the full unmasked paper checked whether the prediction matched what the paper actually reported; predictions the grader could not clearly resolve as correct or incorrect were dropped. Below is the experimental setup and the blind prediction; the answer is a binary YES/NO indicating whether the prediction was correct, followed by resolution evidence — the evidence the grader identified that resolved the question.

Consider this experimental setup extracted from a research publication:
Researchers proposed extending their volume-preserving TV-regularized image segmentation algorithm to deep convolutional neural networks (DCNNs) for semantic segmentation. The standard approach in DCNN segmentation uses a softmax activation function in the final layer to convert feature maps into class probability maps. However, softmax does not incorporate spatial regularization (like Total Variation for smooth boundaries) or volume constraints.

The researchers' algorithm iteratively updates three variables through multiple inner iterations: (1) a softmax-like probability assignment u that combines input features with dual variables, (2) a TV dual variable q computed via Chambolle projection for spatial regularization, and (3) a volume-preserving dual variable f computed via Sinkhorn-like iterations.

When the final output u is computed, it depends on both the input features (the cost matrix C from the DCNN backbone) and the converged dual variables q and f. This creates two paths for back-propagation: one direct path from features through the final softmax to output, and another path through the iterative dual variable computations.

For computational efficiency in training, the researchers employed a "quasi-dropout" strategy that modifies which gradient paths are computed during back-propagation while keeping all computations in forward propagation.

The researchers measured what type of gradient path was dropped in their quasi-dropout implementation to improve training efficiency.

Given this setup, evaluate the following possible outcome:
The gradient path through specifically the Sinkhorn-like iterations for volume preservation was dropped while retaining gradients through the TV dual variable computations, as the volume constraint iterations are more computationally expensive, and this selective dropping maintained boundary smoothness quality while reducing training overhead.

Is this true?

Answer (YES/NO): NO